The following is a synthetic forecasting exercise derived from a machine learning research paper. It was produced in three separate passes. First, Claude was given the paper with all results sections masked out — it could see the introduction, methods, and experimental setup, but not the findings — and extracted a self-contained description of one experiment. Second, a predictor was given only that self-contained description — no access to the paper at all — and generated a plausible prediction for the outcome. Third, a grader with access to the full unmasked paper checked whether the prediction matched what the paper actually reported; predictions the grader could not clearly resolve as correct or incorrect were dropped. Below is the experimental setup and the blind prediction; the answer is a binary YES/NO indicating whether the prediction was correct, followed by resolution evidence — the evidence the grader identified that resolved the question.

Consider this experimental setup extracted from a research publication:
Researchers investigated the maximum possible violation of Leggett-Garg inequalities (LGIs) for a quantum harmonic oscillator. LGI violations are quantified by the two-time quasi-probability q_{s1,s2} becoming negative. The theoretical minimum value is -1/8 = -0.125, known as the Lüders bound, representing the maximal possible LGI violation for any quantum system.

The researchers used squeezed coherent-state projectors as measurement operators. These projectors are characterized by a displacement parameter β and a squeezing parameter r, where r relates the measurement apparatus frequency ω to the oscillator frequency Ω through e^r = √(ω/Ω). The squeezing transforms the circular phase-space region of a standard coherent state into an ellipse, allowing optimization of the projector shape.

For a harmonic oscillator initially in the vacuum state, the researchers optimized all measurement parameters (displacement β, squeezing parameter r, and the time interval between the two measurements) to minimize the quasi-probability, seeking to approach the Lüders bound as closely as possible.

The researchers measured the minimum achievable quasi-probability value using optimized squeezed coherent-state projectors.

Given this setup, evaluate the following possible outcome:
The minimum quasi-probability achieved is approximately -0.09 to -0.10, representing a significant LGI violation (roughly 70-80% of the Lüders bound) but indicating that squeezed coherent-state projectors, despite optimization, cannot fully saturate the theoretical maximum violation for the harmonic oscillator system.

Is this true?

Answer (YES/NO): NO